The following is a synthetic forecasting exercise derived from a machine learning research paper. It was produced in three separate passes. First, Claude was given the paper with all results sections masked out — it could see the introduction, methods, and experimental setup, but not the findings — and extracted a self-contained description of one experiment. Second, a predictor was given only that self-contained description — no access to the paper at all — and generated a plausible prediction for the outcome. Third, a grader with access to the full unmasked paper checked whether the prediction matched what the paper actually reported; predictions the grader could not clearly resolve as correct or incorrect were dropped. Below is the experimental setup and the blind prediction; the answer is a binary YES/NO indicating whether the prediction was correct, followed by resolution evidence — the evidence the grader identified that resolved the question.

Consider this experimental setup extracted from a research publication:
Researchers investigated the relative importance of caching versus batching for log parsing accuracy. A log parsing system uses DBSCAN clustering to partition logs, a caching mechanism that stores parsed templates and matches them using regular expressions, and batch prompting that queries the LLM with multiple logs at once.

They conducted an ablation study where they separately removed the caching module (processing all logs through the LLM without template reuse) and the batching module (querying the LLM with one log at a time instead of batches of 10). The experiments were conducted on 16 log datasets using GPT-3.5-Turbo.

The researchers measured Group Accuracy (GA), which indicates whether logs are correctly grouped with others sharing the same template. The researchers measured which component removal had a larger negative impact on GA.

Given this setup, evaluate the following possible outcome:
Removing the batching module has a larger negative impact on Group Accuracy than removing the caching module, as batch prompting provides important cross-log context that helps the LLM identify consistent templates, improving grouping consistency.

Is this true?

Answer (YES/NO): NO